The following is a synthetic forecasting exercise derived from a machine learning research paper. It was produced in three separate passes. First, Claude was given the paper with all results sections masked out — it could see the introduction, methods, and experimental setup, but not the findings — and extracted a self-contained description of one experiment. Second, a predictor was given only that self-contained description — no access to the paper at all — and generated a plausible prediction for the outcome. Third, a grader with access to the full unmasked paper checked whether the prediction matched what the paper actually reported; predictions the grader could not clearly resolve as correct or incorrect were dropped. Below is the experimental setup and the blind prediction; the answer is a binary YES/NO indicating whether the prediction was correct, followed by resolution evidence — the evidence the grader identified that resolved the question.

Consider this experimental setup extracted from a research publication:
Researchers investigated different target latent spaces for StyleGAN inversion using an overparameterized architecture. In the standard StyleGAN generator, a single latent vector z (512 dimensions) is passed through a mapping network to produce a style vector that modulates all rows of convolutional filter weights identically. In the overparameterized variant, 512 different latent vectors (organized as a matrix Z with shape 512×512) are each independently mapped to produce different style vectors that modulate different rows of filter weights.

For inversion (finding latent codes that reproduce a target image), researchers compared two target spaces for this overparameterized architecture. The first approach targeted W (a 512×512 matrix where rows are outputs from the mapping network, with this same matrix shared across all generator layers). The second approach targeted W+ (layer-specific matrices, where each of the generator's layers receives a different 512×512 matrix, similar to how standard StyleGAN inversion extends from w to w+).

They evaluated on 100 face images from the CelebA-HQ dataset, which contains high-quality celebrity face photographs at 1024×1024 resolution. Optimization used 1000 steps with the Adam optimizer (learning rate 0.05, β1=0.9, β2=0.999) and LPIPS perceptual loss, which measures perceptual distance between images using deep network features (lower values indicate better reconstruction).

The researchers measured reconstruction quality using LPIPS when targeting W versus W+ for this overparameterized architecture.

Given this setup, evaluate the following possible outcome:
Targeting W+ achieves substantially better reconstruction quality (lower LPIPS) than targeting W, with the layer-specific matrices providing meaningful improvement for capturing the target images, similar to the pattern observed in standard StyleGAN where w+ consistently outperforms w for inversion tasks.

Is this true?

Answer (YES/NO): YES